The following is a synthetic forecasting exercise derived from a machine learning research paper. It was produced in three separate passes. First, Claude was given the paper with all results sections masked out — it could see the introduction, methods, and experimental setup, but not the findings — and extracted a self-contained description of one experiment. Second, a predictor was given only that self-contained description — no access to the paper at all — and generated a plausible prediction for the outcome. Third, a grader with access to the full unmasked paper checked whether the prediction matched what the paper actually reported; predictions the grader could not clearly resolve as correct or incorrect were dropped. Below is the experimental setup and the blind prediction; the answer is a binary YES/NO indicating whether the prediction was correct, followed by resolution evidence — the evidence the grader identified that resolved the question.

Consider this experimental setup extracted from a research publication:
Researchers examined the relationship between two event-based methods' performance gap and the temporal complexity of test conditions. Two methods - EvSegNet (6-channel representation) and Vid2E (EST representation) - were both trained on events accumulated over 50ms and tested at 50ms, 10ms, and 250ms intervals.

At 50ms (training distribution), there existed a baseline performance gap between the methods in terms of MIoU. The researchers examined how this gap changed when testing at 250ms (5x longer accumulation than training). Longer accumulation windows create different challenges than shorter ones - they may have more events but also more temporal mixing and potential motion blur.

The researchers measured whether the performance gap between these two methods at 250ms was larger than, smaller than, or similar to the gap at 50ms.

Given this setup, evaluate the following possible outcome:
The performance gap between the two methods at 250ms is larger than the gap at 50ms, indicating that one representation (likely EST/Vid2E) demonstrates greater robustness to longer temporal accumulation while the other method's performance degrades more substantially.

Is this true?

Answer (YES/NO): NO